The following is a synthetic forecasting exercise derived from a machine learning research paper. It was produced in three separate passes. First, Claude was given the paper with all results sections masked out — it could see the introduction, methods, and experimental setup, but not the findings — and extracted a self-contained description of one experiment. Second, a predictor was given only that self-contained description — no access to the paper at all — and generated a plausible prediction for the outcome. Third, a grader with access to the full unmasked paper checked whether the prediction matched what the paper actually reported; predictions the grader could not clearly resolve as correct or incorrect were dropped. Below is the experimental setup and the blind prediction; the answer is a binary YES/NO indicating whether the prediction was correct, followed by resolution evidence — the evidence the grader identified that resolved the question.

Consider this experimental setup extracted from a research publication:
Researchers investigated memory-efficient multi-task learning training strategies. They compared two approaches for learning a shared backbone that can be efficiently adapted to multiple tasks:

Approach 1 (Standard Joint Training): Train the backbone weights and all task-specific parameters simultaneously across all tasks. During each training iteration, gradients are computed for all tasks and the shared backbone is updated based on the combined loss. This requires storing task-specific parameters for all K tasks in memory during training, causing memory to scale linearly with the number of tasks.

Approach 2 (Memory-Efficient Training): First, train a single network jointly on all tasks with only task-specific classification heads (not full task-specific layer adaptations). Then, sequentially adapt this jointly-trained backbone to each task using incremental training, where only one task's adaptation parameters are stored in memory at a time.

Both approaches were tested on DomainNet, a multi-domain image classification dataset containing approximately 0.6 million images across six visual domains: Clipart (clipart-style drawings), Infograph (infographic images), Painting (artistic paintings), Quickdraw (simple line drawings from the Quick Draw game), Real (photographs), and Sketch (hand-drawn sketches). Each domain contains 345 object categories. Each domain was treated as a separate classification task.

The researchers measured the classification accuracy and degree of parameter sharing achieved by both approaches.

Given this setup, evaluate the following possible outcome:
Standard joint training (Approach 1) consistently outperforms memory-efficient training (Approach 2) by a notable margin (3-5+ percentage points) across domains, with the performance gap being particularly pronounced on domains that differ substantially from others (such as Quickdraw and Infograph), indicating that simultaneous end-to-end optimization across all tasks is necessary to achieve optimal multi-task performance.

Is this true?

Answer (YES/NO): NO